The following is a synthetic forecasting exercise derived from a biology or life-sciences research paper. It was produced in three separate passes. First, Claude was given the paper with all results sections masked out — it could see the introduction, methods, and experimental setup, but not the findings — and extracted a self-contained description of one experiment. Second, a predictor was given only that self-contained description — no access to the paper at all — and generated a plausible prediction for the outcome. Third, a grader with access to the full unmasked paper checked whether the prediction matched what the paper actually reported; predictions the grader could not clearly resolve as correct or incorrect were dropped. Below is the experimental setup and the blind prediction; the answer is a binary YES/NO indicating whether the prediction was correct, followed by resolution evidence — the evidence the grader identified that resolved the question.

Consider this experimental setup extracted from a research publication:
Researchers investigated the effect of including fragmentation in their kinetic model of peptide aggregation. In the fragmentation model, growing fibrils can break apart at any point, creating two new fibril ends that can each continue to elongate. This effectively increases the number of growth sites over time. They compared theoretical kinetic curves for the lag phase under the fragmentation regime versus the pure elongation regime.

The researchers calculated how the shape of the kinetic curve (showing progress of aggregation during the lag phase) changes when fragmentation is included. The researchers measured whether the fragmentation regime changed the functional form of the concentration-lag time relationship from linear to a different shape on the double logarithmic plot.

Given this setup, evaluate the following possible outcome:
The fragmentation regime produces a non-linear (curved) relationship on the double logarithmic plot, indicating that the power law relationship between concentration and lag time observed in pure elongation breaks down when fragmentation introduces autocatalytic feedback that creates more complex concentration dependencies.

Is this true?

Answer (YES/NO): YES